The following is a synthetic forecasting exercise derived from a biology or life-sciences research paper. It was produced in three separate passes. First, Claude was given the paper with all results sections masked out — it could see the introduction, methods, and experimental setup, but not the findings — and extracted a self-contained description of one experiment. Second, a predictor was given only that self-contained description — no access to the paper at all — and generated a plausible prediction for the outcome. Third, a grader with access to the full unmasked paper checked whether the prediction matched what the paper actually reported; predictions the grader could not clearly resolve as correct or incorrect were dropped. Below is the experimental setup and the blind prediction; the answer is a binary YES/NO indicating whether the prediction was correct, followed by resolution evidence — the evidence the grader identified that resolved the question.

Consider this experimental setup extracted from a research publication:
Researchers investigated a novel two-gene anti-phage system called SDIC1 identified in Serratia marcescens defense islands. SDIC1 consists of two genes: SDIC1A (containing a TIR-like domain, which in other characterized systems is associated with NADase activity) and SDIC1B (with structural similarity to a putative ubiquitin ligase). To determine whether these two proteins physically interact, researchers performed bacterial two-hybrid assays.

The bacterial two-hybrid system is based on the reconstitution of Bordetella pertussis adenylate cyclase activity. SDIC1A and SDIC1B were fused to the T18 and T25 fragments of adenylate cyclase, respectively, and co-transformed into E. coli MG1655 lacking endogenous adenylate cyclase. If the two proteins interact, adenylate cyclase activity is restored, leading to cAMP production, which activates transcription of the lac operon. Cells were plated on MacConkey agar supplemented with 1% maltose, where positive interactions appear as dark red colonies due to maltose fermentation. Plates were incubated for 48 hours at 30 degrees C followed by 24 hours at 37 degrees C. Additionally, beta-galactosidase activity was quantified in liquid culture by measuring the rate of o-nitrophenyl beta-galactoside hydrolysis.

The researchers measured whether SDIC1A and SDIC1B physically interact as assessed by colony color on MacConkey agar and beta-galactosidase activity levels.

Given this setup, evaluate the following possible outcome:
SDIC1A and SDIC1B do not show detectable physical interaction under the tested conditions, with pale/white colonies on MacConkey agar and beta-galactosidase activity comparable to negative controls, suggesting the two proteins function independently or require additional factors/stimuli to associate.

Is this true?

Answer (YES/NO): NO